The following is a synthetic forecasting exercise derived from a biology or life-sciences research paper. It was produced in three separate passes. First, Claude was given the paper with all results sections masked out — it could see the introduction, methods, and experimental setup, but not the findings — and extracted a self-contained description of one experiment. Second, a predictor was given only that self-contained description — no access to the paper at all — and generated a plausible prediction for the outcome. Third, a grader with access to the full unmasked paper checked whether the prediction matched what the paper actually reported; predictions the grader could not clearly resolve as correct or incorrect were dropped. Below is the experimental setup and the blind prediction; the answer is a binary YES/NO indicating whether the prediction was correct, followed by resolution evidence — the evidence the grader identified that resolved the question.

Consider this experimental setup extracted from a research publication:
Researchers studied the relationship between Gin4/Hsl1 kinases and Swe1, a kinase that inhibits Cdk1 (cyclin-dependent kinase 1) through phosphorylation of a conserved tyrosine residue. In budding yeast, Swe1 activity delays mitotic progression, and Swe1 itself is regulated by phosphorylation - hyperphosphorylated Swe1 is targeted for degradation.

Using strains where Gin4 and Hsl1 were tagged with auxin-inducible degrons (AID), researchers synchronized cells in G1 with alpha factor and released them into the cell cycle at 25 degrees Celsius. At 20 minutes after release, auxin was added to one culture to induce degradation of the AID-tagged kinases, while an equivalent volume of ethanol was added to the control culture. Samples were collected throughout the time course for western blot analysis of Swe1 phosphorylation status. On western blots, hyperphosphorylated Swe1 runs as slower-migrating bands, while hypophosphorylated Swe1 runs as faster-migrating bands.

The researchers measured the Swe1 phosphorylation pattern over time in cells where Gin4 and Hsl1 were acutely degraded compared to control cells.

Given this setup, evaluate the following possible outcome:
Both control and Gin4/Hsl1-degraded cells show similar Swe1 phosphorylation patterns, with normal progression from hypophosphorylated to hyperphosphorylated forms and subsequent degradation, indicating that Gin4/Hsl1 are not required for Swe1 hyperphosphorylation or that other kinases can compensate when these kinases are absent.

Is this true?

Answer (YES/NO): NO